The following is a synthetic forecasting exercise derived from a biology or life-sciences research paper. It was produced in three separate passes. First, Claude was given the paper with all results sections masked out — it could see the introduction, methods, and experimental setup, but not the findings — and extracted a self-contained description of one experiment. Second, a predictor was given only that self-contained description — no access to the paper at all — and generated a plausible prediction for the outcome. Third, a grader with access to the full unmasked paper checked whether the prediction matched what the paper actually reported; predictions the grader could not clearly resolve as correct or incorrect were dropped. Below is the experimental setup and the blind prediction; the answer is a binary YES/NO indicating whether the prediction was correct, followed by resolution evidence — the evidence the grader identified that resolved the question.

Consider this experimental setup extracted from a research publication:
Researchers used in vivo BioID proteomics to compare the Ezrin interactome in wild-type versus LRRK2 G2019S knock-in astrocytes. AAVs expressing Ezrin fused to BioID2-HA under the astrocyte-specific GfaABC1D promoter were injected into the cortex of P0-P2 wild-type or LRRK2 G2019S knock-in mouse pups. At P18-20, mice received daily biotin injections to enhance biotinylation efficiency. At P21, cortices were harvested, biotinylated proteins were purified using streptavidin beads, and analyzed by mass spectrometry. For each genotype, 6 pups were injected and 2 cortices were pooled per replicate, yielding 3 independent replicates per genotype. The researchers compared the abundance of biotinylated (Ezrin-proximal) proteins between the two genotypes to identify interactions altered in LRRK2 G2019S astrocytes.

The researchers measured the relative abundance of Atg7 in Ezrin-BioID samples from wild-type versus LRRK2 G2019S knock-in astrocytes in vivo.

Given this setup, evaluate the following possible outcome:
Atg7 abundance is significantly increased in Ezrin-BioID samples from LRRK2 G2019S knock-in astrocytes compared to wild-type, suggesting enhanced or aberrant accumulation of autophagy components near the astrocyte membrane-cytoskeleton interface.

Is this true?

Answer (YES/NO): NO